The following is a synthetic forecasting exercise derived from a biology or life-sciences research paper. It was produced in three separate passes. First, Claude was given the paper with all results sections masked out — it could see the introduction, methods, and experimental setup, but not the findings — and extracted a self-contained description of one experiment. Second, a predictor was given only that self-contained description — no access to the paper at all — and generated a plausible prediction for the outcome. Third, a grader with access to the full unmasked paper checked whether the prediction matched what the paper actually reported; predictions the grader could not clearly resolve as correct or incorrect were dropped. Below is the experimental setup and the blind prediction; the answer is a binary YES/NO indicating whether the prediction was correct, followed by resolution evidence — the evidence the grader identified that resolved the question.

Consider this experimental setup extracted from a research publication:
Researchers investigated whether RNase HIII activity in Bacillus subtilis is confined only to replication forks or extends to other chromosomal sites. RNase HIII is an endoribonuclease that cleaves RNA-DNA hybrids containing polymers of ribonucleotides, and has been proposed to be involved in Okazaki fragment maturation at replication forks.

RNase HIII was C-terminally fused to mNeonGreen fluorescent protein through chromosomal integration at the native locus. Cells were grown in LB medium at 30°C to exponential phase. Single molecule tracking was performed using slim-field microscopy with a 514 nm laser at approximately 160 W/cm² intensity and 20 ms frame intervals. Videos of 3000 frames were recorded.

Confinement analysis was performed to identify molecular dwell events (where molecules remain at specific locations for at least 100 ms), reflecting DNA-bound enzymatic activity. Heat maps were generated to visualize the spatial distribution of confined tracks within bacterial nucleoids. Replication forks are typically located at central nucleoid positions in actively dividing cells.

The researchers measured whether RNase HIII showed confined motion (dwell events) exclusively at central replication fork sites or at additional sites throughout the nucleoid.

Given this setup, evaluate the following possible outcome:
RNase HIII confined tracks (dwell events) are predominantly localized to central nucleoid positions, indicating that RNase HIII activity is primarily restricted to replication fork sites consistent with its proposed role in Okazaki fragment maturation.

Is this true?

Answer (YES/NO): NO